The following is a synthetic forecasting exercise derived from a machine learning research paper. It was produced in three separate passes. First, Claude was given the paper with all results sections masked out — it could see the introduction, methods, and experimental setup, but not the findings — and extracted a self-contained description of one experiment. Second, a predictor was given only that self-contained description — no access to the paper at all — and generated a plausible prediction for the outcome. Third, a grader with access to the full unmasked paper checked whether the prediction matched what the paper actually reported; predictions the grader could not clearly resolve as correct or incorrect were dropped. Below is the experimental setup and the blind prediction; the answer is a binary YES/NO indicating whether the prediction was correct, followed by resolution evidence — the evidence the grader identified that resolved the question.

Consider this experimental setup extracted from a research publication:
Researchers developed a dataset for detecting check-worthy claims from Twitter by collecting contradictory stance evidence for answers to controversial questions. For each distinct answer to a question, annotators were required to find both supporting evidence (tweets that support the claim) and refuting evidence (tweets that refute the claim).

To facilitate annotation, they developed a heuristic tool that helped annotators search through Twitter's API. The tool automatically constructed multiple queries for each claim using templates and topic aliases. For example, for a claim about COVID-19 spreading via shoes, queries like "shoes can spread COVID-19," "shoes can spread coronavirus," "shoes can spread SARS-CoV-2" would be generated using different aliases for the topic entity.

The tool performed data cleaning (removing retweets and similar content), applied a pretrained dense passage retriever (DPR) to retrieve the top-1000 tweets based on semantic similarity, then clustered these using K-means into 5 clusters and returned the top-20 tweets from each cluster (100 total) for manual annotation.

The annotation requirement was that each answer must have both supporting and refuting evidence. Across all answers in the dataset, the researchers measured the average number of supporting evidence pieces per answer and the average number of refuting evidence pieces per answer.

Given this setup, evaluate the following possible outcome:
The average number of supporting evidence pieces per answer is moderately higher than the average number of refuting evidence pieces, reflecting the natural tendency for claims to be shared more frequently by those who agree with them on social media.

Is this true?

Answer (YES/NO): YES